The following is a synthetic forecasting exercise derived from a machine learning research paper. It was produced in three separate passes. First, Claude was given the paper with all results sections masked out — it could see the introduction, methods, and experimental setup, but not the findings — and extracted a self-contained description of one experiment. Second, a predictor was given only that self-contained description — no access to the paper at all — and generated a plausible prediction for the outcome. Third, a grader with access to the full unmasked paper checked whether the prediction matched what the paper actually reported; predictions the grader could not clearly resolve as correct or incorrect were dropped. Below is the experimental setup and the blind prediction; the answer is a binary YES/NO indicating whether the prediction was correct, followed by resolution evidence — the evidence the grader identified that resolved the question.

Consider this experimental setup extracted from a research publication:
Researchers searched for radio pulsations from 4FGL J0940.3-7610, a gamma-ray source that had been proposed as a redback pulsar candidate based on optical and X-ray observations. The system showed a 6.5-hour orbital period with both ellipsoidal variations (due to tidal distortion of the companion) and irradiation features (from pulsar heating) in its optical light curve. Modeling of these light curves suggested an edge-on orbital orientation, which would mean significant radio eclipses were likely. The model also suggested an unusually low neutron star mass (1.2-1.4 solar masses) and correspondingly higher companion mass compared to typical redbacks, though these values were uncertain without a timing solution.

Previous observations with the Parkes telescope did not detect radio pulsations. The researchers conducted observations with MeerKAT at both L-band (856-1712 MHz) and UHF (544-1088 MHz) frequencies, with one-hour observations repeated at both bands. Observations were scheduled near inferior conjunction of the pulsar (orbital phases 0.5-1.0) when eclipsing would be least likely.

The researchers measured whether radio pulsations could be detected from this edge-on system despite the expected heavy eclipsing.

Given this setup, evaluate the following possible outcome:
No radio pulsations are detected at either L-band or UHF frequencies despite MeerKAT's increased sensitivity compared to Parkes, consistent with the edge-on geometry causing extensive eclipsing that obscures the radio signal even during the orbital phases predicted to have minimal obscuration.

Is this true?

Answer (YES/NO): YES